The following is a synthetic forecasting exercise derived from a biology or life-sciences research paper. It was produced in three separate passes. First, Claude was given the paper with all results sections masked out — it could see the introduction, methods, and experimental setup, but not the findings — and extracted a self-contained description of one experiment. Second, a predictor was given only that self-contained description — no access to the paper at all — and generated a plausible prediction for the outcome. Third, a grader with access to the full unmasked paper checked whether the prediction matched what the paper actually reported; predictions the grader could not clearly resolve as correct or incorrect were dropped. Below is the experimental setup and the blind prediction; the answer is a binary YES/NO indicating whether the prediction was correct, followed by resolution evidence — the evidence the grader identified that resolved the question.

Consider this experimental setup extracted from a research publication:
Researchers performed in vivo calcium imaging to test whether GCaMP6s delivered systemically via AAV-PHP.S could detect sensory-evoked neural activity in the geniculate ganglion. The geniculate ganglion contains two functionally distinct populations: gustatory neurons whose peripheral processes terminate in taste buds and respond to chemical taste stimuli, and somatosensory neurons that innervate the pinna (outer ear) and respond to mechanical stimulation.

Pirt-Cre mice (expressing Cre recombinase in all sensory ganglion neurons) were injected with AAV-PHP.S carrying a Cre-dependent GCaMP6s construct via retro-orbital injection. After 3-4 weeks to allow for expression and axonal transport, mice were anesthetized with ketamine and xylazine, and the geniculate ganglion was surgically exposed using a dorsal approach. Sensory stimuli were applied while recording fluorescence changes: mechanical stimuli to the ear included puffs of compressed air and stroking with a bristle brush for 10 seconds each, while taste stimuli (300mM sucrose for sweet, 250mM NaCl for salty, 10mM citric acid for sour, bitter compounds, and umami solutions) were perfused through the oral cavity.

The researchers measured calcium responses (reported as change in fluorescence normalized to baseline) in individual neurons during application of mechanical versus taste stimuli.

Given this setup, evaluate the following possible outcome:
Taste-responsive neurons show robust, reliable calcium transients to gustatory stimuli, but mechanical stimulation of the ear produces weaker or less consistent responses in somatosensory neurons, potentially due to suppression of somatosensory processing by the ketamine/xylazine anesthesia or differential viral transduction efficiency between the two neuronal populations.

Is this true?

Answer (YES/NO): NO